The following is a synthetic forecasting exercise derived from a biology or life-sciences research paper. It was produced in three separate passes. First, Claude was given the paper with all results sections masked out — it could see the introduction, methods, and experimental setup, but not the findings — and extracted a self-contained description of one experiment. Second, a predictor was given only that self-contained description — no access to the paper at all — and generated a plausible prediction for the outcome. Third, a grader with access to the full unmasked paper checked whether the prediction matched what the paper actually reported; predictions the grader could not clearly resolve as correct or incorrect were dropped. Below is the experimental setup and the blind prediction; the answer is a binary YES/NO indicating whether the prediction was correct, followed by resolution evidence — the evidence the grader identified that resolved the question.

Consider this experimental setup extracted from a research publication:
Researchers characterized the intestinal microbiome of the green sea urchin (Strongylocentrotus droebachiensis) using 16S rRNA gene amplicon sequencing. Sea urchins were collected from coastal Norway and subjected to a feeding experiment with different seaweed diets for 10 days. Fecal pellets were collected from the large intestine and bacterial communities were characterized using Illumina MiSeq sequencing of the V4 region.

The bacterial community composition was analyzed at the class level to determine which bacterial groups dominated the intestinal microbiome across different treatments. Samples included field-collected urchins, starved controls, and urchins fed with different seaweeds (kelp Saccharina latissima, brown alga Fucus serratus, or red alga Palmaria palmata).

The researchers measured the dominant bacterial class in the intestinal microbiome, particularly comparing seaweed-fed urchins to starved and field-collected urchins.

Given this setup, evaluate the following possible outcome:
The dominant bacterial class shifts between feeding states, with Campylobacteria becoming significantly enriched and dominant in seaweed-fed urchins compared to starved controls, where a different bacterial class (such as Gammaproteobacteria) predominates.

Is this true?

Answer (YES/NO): NO